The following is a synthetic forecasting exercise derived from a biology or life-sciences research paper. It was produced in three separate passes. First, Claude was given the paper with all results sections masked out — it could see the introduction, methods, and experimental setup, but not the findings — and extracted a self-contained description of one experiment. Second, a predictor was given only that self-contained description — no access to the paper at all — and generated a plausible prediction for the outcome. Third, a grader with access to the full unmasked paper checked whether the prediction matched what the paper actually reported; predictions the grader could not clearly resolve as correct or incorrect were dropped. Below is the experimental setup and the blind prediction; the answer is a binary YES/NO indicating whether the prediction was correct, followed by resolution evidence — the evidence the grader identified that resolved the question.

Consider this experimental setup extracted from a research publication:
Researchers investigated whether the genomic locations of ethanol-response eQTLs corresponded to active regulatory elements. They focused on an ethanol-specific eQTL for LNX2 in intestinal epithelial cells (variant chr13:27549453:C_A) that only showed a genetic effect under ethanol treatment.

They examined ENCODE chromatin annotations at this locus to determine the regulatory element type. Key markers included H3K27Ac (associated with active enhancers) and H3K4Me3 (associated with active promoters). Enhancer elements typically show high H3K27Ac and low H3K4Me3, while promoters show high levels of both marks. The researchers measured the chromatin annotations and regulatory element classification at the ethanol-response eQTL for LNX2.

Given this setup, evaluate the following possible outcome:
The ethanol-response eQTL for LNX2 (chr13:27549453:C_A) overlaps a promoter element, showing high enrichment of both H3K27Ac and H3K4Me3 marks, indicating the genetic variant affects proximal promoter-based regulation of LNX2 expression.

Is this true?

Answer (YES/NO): NO